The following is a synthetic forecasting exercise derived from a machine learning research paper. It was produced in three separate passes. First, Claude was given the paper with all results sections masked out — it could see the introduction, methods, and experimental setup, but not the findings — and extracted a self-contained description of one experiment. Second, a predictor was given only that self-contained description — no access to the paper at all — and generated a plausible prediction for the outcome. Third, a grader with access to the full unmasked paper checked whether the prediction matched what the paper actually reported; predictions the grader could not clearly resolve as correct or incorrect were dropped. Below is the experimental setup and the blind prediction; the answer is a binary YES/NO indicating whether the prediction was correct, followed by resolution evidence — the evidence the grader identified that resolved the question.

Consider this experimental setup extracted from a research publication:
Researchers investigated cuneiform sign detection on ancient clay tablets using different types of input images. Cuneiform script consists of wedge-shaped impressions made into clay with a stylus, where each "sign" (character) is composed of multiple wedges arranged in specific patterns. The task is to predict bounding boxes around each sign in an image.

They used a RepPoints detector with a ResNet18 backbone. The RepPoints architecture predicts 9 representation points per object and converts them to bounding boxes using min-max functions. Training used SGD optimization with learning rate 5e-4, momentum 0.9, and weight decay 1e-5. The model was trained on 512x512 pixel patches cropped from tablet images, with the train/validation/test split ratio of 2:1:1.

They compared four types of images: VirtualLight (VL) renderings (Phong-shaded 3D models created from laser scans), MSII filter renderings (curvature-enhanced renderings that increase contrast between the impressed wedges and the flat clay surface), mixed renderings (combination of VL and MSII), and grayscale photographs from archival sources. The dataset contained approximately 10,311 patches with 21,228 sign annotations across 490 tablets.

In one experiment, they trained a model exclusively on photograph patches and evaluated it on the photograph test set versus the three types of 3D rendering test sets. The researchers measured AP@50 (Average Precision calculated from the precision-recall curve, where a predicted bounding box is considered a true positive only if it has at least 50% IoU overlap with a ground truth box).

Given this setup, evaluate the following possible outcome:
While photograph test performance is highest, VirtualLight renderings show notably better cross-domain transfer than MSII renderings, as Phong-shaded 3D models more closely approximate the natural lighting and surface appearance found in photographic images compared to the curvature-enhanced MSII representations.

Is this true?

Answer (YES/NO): NO